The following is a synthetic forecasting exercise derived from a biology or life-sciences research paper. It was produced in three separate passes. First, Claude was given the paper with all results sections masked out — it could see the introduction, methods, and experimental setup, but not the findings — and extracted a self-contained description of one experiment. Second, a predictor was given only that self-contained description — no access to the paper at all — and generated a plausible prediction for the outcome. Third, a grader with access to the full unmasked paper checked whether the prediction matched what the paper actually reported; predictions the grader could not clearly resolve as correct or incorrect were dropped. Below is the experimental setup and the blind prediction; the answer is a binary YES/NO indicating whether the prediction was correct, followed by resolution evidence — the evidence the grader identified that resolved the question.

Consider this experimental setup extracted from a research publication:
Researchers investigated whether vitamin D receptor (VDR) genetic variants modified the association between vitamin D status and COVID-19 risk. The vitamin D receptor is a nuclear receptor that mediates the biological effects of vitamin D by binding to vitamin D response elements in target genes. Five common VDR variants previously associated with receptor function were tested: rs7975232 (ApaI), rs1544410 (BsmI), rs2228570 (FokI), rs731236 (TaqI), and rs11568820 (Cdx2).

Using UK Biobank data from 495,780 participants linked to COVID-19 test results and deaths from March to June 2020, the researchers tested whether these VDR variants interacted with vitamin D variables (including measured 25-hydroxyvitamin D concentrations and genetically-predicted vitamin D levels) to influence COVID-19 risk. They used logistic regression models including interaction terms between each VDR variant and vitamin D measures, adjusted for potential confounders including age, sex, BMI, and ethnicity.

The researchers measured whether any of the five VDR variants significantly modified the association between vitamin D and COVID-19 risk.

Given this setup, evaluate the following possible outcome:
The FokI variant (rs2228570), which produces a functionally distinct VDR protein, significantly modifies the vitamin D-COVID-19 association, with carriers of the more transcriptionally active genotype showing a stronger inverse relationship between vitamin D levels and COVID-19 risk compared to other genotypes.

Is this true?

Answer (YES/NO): NO